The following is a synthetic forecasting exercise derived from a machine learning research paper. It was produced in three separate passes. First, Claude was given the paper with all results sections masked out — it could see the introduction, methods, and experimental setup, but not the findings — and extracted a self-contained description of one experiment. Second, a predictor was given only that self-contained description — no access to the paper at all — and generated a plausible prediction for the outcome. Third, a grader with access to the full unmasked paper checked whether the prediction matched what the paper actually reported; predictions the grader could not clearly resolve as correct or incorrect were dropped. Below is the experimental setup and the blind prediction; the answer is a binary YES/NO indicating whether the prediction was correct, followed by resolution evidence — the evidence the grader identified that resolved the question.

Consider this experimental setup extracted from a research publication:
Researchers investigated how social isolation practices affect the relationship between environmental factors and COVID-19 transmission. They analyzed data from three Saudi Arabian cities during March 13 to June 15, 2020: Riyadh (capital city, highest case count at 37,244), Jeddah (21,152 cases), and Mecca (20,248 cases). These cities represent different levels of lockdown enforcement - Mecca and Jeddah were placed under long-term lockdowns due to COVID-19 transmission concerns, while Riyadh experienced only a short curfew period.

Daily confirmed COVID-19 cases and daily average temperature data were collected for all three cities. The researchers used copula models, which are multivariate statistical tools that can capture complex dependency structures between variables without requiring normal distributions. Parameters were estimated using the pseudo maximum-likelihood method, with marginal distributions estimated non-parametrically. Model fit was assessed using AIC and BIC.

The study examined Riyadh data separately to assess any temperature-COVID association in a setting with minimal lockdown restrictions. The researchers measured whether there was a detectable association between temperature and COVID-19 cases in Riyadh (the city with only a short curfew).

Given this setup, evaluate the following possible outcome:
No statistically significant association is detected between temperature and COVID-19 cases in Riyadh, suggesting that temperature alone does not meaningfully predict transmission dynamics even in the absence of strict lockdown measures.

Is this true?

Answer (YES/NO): NO